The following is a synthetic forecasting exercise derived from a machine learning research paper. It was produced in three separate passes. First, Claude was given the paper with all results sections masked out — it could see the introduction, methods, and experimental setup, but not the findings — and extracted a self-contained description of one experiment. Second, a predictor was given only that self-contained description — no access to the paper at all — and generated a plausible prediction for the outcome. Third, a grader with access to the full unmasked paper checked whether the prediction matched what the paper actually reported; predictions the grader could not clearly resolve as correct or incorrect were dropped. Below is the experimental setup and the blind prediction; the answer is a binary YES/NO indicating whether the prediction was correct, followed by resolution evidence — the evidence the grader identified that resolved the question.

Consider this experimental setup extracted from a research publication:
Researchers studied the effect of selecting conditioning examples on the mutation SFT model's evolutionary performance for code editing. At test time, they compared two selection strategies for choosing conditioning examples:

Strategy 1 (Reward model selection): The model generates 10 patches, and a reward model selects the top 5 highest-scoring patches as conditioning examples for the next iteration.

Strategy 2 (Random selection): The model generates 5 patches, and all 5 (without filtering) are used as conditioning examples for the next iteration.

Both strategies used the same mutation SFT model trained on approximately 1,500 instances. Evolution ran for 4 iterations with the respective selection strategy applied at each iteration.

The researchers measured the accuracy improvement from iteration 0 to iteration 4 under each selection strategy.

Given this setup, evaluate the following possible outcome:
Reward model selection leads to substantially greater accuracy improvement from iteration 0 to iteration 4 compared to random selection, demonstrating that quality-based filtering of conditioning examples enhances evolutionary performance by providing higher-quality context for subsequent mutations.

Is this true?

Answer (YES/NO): YES